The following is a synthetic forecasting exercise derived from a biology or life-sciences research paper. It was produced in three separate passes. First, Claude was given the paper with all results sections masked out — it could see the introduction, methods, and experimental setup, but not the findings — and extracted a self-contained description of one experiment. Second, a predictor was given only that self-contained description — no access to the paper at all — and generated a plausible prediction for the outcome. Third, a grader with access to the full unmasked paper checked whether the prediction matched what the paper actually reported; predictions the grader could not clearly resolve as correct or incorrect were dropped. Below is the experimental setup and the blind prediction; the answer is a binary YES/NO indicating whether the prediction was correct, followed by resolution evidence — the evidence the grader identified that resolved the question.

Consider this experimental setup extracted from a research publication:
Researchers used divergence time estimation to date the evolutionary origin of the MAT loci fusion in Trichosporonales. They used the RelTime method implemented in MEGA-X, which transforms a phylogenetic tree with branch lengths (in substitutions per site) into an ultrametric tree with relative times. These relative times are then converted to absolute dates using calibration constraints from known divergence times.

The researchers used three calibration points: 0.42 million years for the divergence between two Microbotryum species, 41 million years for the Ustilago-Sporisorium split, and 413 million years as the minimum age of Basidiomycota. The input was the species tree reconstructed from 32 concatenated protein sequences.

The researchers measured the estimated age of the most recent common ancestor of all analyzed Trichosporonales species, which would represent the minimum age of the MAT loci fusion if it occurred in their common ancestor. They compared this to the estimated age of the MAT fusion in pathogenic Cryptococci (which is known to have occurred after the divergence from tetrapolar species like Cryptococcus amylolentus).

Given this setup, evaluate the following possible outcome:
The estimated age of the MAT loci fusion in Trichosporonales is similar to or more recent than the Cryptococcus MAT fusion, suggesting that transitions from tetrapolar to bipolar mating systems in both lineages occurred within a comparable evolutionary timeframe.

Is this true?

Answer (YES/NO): NO